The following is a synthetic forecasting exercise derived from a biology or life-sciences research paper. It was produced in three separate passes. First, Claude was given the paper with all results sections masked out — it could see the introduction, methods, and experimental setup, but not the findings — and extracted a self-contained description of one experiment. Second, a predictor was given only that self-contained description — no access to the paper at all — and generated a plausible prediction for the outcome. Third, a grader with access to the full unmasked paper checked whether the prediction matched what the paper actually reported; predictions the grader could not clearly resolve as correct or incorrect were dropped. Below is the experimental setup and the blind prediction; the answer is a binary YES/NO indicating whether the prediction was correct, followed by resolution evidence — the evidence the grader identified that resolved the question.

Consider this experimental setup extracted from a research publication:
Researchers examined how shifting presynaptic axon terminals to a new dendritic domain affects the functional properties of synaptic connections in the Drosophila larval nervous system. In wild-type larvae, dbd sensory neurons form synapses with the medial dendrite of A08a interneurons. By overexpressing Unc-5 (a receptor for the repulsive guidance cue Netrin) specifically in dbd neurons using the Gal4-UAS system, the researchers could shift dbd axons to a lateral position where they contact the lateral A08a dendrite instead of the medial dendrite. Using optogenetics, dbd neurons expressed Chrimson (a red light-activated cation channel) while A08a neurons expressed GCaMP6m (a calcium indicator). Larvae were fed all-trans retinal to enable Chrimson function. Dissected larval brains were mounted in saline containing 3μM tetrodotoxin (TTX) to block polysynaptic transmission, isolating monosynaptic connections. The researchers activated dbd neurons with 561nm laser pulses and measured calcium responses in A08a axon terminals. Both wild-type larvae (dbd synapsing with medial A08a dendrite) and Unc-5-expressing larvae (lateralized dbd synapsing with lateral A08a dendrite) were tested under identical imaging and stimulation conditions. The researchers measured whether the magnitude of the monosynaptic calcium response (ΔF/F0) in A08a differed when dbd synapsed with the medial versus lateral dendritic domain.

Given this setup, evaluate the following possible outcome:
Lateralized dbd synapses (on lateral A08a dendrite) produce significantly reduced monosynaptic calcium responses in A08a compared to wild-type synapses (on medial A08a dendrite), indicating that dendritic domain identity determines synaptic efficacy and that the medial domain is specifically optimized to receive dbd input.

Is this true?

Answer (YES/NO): NO